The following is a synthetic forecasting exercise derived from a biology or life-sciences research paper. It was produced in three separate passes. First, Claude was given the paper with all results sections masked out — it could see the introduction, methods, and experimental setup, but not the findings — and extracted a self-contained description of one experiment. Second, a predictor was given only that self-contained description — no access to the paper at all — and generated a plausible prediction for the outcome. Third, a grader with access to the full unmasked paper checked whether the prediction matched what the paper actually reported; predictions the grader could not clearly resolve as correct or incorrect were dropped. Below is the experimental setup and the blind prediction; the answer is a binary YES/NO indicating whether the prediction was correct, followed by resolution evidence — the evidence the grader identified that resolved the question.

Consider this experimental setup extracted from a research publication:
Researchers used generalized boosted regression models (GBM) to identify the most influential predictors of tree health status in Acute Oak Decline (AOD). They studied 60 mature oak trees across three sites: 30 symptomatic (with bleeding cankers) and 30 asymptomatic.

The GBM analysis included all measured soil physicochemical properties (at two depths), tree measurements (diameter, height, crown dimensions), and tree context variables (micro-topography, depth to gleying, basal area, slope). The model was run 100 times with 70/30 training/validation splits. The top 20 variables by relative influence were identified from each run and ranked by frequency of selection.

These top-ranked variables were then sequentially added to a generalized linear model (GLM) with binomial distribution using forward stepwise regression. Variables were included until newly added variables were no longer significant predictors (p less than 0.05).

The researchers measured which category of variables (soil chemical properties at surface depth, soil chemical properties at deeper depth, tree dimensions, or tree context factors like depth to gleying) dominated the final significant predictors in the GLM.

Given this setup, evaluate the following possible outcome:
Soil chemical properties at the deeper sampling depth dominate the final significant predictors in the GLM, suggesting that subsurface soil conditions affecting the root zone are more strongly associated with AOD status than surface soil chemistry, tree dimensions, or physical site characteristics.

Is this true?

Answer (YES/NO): NO